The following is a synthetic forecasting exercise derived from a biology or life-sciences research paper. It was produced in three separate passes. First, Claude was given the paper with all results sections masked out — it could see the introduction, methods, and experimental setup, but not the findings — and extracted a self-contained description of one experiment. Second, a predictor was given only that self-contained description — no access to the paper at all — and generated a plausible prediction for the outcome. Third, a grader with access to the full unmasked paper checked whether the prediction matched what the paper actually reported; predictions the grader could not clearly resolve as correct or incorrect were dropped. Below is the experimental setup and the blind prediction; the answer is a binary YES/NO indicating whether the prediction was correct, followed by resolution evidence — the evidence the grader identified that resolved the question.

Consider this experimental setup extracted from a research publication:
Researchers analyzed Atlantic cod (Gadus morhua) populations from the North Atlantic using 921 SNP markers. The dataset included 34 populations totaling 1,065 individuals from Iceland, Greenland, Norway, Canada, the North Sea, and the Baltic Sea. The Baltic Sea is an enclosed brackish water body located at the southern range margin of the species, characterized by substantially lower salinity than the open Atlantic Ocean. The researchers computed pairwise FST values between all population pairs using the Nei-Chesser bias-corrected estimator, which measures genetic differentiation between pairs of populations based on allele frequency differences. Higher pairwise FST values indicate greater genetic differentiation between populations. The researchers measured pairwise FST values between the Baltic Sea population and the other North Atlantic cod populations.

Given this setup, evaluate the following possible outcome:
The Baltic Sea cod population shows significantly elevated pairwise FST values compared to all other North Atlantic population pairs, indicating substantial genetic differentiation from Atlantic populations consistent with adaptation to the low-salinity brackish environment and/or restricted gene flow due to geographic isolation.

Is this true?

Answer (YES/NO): YES